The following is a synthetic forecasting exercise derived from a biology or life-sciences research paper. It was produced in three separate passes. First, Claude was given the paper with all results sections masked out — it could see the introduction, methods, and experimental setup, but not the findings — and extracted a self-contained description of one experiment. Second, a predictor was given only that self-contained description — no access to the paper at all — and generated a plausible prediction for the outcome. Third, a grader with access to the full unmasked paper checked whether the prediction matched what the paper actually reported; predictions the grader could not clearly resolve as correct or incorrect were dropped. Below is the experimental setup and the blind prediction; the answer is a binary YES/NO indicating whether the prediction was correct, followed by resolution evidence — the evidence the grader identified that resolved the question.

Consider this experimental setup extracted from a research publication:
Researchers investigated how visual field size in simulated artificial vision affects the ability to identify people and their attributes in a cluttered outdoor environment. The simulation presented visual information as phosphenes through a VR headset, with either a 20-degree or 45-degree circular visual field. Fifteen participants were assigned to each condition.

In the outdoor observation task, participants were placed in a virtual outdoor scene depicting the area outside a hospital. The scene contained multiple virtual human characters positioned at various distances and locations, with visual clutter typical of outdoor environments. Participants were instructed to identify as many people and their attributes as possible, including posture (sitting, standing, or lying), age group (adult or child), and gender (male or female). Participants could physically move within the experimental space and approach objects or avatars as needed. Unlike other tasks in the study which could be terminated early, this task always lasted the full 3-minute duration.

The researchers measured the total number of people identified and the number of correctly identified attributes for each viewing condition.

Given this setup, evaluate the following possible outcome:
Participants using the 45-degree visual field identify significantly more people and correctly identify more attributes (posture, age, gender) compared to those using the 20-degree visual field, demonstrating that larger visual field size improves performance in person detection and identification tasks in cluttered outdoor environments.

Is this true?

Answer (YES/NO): NO